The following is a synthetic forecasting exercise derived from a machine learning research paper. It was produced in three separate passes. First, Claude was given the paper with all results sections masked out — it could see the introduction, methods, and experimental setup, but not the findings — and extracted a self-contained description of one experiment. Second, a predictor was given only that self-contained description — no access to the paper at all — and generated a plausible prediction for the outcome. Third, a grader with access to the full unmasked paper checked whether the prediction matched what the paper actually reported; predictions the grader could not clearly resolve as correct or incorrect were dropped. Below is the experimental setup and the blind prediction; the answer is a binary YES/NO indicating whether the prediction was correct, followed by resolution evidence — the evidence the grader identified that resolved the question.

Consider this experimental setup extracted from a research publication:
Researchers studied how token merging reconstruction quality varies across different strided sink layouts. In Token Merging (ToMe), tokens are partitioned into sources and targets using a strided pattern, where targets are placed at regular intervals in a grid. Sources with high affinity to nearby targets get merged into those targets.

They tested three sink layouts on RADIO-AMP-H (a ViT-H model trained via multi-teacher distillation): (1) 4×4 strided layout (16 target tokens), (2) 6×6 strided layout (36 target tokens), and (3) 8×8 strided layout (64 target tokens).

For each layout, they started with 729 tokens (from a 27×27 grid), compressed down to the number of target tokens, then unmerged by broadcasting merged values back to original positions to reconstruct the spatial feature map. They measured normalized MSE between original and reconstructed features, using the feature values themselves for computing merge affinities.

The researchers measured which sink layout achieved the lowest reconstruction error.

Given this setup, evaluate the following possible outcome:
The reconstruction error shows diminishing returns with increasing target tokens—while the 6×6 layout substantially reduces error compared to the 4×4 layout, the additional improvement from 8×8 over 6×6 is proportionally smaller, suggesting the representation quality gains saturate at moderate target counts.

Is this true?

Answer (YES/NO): NO